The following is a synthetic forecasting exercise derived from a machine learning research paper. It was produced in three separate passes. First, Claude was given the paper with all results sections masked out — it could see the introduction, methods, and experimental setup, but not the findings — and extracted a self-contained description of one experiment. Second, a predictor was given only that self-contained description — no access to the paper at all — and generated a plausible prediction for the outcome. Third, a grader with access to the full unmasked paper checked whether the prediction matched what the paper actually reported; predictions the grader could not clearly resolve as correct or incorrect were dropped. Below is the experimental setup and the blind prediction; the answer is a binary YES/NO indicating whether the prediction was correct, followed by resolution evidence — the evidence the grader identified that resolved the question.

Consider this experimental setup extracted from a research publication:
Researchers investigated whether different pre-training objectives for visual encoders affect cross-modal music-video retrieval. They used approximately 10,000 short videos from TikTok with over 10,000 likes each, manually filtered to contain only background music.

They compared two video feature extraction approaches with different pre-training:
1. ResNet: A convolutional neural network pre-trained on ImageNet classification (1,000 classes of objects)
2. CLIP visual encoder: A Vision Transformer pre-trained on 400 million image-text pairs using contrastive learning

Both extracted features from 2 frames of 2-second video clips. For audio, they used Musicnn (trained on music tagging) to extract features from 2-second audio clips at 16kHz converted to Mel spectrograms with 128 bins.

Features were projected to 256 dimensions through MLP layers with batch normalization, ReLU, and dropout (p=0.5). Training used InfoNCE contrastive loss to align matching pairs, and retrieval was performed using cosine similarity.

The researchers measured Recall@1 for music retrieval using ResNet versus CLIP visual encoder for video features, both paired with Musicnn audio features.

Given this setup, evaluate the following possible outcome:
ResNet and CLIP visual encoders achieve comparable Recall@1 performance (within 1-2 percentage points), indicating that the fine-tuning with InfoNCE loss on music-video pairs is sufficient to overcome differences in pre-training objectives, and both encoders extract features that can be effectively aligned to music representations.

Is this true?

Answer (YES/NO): NO